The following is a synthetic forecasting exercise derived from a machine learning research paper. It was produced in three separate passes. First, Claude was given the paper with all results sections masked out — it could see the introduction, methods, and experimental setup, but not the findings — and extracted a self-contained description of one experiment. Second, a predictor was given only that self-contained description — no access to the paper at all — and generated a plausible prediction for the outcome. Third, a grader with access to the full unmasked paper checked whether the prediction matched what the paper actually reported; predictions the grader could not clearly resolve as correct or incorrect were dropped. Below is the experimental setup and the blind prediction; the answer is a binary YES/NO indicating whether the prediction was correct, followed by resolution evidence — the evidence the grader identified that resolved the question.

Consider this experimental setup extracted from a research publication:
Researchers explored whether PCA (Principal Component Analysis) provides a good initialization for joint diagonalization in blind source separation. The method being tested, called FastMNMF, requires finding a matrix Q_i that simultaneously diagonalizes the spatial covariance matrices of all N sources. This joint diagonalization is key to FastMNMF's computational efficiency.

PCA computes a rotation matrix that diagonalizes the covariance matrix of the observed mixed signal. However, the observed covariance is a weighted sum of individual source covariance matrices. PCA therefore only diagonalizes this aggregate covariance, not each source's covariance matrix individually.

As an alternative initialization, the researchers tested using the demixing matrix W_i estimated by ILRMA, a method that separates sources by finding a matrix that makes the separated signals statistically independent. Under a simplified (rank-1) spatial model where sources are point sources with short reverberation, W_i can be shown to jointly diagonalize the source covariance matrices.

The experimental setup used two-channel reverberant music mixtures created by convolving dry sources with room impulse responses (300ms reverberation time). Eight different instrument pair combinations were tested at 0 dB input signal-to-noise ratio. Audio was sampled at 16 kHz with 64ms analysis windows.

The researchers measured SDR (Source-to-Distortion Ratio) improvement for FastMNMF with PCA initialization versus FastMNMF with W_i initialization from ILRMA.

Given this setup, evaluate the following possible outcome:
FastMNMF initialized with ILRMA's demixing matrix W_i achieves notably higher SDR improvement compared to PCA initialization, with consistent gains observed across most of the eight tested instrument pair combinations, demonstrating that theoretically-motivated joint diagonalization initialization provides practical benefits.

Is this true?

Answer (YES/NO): NO